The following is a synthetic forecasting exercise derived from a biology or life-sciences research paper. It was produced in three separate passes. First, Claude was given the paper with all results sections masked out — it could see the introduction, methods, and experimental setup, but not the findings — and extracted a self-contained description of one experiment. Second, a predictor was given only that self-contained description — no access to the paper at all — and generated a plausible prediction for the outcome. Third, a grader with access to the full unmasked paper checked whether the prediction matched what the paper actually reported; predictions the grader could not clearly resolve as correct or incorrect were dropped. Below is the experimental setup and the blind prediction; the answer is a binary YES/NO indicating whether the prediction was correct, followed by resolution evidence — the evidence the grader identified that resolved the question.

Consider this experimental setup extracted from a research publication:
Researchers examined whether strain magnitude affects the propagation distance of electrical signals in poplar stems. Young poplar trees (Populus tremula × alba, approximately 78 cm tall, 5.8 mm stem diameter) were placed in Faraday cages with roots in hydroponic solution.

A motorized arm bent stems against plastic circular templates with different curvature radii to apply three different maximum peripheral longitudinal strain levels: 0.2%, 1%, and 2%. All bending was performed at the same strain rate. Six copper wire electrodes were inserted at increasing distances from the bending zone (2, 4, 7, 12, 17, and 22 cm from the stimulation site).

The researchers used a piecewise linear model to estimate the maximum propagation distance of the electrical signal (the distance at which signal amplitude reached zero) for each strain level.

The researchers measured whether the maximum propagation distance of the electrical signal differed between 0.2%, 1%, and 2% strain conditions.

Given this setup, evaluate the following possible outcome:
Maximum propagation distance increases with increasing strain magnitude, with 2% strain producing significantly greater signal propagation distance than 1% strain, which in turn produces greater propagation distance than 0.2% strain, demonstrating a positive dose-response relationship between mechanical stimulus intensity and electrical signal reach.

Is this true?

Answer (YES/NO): NO